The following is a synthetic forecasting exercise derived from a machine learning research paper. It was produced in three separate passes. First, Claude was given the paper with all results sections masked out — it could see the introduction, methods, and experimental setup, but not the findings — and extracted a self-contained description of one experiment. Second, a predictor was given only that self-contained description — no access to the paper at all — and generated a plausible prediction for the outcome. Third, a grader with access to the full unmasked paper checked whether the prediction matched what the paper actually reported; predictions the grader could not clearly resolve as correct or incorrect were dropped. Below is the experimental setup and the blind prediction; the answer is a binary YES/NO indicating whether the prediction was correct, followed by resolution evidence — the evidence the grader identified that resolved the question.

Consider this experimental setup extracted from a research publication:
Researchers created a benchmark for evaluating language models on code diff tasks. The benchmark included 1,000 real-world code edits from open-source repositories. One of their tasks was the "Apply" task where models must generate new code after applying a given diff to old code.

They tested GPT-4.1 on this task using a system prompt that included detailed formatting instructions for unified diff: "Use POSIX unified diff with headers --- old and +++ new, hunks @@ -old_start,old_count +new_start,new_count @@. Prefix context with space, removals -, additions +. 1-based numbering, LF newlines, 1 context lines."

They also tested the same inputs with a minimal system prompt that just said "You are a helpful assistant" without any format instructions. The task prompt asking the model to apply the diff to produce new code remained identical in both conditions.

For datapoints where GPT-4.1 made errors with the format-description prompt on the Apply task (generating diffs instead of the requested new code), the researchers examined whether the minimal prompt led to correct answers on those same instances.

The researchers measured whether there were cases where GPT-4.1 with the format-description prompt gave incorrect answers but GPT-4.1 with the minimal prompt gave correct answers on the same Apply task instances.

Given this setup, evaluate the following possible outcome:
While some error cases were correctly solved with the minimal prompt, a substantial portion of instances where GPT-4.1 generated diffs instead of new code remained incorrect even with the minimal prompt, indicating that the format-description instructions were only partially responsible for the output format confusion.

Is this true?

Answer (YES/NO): NO